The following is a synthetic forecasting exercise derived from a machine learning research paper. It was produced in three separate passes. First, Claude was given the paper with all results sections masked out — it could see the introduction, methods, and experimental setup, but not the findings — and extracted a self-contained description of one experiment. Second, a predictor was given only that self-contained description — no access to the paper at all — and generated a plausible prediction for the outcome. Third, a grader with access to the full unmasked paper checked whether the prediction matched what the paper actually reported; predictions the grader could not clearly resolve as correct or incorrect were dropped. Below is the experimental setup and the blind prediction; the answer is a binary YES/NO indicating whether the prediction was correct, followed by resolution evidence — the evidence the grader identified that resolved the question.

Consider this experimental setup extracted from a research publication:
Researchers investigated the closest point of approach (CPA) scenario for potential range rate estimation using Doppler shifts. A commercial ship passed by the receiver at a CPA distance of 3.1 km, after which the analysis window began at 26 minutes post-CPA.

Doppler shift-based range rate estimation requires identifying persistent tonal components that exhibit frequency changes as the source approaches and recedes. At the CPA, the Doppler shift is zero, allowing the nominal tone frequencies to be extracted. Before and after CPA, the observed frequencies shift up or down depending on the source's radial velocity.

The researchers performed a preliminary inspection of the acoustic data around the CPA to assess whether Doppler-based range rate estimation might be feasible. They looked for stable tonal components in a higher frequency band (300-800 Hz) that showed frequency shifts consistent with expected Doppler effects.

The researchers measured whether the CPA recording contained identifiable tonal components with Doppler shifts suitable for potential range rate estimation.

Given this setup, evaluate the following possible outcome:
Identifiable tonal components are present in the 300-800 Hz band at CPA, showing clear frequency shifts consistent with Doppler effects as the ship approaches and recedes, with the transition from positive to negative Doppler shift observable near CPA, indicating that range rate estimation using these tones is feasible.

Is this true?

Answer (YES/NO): YES